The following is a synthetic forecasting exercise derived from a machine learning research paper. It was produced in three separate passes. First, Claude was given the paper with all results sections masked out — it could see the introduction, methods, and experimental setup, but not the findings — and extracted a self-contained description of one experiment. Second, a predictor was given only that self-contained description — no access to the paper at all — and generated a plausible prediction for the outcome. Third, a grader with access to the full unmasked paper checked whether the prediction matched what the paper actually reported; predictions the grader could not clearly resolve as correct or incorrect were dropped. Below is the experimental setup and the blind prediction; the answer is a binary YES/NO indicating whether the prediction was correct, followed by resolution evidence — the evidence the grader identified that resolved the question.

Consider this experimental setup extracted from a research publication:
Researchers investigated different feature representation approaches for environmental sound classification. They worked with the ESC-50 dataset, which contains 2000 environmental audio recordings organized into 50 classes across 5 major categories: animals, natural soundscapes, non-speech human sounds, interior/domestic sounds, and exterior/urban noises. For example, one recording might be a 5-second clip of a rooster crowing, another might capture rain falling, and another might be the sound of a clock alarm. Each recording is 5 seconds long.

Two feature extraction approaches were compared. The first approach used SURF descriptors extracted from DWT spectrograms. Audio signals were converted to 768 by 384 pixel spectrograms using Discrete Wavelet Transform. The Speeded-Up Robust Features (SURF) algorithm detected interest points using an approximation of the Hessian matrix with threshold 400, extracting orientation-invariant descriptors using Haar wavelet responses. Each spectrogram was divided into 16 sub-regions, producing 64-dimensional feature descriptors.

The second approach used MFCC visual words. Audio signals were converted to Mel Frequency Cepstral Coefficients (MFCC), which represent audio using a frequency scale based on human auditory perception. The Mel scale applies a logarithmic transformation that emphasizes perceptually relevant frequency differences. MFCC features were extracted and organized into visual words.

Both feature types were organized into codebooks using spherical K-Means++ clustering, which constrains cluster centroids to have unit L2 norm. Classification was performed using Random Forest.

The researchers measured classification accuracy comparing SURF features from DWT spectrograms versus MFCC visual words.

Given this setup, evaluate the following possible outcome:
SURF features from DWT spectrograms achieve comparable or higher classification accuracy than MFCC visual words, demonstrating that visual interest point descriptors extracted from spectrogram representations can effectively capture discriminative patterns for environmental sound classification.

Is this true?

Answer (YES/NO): YES